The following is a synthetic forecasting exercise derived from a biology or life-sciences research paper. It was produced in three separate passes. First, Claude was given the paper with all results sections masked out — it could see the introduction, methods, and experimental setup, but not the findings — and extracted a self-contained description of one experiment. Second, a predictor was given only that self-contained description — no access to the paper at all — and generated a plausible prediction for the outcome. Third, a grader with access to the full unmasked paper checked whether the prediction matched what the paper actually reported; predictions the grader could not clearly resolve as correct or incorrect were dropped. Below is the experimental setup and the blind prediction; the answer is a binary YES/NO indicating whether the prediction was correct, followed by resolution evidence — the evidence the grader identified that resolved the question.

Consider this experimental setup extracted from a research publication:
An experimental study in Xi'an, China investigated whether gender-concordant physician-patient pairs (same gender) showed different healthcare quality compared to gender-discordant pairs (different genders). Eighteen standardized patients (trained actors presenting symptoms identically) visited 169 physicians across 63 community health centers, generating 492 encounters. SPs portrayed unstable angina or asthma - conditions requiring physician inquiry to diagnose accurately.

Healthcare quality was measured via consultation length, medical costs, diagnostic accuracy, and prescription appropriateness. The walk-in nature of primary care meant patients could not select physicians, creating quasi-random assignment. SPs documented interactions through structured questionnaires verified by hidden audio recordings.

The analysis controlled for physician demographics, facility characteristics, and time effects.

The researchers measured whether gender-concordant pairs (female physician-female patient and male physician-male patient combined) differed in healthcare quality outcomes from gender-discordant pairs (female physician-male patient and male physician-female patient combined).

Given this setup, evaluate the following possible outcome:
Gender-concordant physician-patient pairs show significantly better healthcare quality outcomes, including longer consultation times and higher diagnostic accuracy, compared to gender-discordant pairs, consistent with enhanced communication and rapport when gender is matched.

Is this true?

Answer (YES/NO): NO